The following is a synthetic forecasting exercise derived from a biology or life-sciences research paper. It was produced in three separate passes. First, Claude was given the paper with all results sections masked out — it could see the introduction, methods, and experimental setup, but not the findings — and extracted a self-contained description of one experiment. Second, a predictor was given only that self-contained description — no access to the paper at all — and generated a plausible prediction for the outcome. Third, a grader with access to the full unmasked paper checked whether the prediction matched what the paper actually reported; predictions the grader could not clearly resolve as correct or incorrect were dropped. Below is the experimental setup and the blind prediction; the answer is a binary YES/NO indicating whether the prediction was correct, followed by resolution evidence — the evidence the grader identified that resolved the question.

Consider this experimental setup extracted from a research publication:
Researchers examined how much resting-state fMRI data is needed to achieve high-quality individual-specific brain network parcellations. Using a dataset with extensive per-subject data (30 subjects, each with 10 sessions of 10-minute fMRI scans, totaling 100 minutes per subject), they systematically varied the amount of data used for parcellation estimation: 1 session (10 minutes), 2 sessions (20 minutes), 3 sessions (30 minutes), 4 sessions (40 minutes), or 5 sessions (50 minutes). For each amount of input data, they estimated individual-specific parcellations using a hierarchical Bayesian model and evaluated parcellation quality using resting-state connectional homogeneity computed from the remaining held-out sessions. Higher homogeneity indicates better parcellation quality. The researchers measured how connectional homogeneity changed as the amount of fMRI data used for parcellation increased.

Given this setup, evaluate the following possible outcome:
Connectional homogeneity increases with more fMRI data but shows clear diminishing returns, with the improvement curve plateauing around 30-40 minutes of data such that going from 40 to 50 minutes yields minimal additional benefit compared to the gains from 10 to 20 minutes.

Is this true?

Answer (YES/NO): YES